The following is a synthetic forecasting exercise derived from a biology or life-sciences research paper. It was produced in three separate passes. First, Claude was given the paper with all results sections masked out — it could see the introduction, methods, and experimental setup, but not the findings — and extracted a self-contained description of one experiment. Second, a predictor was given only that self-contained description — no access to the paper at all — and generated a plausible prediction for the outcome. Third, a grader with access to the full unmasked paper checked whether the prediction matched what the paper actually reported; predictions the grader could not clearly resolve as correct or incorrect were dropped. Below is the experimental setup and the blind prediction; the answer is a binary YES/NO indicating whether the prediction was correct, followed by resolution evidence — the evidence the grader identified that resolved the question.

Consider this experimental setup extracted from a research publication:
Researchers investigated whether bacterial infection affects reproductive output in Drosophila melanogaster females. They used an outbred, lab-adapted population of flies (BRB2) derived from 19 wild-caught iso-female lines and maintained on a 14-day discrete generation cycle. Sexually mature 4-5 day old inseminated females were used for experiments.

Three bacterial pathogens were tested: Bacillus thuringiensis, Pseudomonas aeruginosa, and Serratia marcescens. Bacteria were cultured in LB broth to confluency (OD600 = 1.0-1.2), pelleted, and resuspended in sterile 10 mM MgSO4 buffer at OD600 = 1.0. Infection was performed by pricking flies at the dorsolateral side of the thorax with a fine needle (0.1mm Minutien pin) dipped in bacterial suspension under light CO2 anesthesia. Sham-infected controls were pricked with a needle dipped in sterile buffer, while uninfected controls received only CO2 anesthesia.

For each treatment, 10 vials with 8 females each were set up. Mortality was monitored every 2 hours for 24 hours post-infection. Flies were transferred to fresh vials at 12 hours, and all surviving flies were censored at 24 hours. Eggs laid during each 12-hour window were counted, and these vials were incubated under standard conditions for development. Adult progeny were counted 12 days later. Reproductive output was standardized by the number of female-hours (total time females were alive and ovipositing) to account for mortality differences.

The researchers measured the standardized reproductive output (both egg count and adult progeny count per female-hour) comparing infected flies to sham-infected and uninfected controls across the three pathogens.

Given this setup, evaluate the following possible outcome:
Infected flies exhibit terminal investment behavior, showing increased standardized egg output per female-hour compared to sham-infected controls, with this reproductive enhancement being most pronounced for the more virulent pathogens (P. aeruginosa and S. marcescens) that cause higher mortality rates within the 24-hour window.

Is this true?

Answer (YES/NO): NO